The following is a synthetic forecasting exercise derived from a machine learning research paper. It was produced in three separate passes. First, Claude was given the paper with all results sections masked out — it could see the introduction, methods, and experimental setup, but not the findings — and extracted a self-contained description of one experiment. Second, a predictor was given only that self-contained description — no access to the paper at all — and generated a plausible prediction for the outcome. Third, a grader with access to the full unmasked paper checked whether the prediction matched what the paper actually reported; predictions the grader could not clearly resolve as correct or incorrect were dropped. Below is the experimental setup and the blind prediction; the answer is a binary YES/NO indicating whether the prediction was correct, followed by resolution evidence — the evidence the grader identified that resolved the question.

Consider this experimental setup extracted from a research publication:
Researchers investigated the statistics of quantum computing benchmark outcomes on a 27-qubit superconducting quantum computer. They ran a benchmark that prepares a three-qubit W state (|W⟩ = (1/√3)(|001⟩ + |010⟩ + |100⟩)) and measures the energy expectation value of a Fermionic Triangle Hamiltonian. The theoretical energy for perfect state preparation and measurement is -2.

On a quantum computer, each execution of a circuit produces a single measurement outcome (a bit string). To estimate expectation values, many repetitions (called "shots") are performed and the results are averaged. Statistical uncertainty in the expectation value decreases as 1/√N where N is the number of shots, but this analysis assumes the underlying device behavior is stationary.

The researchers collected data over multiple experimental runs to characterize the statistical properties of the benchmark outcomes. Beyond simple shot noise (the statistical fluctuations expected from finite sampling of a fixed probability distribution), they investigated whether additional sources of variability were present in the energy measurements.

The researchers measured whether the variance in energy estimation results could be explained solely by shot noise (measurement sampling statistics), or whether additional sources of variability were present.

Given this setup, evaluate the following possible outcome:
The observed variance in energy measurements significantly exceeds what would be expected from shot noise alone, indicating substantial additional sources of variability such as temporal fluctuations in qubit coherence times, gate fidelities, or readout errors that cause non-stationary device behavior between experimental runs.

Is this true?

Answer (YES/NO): YES